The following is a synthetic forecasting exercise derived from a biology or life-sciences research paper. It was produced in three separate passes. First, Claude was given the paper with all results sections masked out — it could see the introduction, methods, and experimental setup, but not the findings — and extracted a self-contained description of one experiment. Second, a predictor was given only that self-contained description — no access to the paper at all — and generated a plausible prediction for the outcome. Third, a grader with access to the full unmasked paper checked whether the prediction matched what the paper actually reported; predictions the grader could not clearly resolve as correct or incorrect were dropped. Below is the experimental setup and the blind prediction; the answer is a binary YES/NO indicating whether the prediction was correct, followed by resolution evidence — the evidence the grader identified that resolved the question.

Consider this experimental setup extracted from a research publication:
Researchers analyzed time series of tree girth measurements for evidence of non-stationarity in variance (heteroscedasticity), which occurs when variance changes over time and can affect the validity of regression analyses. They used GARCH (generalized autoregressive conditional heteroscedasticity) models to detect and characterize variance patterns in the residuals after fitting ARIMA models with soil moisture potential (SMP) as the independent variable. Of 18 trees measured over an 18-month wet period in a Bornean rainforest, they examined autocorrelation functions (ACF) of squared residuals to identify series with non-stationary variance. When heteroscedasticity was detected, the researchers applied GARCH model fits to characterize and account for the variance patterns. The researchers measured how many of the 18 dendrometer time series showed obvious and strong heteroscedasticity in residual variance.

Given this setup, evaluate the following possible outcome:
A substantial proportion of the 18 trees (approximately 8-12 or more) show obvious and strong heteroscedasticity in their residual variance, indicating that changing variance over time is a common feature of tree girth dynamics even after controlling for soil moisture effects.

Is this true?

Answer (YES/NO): NO